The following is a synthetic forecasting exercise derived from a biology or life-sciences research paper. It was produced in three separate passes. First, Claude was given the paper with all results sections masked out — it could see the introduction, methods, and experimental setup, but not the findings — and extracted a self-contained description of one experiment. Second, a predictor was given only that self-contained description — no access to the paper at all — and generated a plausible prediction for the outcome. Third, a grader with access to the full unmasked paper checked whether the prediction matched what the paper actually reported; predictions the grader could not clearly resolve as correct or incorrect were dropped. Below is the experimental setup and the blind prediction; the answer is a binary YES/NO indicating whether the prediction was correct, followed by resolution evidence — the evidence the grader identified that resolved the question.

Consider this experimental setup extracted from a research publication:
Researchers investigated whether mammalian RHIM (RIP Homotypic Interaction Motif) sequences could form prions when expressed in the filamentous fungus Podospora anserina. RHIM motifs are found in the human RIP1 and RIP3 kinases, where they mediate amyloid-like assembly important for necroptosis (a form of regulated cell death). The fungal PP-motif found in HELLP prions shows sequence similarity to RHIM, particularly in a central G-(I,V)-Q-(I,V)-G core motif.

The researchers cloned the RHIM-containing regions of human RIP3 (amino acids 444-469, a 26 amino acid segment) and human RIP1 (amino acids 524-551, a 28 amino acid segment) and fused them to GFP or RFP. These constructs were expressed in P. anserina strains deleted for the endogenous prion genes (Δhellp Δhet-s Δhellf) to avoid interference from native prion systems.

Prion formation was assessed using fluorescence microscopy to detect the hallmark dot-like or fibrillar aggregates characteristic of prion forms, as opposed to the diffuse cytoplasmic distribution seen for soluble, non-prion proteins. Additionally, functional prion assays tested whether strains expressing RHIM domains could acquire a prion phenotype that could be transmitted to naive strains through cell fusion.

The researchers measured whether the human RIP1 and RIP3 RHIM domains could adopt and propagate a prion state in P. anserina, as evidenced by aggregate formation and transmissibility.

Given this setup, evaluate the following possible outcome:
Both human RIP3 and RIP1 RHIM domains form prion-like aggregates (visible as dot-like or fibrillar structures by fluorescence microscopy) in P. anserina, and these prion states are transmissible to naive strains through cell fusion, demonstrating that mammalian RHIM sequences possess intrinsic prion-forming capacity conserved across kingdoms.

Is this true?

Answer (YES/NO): YES